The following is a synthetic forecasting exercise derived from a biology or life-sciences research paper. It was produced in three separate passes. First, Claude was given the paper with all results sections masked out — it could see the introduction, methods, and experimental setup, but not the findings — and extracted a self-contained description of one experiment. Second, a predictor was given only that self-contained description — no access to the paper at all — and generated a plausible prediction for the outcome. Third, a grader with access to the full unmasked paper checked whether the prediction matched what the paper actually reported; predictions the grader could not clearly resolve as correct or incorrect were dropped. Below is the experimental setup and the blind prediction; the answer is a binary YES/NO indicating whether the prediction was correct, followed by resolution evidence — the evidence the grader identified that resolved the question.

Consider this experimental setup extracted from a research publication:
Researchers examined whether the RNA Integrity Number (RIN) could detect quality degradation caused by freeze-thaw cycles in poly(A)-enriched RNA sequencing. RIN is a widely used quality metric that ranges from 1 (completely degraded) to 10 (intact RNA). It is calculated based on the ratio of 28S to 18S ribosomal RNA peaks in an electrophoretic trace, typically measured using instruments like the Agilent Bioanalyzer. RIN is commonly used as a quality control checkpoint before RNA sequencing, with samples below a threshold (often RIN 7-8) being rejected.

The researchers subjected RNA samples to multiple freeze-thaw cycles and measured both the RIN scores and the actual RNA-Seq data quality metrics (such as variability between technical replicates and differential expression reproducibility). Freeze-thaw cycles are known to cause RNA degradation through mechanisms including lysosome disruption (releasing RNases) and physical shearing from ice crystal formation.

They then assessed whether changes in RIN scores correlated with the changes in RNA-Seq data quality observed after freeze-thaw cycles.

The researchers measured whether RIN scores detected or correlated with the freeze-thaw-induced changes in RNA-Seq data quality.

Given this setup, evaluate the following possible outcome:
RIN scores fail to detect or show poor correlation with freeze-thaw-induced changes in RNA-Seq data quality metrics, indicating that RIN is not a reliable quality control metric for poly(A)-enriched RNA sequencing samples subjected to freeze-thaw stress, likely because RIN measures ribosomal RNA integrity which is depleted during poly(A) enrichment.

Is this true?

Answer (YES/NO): NO